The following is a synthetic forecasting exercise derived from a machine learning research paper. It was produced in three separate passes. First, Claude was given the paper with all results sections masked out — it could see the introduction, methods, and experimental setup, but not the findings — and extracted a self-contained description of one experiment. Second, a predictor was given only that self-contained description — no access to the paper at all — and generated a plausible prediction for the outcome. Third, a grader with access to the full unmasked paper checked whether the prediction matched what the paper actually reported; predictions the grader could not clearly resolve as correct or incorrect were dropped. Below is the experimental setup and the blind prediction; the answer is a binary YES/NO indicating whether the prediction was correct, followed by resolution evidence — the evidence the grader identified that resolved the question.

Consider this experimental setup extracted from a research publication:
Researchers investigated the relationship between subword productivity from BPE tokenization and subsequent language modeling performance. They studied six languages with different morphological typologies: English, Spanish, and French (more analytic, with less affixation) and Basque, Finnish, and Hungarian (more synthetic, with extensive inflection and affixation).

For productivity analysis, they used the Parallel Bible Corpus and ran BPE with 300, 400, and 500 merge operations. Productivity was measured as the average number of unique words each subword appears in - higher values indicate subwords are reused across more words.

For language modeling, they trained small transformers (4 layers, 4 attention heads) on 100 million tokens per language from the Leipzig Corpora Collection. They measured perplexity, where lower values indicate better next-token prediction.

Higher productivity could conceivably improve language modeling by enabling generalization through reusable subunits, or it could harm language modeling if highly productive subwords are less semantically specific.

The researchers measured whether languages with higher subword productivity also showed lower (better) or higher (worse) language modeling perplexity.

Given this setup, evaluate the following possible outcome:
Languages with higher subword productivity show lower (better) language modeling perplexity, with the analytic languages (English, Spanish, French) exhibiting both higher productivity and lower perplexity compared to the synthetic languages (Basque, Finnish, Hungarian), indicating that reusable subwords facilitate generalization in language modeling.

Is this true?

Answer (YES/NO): NO